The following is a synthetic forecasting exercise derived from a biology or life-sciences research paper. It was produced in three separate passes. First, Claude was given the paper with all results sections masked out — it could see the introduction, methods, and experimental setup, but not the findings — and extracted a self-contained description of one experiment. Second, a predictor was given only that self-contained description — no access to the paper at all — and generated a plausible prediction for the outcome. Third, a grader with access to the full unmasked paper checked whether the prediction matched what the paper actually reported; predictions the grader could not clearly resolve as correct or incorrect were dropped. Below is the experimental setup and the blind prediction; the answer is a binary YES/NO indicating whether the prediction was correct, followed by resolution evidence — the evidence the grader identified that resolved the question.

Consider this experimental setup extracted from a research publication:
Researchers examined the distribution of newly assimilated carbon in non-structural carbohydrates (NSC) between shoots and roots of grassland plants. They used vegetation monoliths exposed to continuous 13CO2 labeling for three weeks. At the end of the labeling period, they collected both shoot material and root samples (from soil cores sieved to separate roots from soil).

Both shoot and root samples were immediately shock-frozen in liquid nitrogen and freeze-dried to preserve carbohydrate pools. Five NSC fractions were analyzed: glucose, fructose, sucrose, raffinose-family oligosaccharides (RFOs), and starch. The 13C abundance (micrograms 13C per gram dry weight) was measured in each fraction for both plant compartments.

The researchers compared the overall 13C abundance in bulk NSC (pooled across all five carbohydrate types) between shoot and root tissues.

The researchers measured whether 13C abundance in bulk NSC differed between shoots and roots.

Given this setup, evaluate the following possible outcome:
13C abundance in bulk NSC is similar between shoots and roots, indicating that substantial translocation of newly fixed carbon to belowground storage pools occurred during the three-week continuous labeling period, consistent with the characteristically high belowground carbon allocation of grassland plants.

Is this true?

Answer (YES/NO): NO